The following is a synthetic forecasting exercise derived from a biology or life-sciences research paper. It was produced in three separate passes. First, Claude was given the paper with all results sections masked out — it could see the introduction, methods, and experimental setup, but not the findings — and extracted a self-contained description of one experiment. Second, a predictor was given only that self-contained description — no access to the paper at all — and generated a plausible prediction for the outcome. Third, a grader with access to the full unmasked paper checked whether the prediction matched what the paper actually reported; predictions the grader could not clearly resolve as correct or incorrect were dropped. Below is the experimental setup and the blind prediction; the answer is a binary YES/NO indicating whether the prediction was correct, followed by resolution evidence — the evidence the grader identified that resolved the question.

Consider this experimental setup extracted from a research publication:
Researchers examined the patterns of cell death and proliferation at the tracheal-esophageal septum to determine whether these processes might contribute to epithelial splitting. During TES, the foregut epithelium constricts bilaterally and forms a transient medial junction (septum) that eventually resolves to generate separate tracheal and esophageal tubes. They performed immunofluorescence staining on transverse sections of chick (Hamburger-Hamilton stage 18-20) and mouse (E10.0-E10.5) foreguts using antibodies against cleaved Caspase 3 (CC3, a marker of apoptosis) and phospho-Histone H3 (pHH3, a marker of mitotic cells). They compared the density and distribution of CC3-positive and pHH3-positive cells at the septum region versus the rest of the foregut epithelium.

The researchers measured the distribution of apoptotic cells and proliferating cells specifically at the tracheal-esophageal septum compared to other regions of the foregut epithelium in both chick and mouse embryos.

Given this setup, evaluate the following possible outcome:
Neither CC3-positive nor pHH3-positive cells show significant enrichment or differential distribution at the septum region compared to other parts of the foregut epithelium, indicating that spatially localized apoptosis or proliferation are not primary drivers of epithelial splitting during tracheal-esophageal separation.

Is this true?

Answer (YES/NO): NO